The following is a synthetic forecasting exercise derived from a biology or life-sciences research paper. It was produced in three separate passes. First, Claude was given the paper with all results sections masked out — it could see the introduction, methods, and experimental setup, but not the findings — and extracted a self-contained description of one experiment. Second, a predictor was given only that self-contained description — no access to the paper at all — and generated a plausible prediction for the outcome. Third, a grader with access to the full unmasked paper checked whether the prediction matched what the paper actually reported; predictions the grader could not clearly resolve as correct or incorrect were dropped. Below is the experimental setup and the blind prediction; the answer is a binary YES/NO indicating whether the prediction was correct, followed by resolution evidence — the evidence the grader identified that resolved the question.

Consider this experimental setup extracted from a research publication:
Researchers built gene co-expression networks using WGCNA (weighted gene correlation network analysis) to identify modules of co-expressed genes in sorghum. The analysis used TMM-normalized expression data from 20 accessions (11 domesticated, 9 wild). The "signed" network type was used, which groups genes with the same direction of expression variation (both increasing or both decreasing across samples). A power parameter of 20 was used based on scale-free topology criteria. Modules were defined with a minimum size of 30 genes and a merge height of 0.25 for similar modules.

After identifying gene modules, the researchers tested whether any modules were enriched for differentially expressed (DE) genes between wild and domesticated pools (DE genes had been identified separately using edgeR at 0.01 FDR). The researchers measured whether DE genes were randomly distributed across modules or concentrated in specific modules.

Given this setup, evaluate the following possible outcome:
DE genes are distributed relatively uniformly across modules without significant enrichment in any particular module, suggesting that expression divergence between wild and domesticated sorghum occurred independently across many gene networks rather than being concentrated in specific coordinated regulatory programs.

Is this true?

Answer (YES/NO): NO